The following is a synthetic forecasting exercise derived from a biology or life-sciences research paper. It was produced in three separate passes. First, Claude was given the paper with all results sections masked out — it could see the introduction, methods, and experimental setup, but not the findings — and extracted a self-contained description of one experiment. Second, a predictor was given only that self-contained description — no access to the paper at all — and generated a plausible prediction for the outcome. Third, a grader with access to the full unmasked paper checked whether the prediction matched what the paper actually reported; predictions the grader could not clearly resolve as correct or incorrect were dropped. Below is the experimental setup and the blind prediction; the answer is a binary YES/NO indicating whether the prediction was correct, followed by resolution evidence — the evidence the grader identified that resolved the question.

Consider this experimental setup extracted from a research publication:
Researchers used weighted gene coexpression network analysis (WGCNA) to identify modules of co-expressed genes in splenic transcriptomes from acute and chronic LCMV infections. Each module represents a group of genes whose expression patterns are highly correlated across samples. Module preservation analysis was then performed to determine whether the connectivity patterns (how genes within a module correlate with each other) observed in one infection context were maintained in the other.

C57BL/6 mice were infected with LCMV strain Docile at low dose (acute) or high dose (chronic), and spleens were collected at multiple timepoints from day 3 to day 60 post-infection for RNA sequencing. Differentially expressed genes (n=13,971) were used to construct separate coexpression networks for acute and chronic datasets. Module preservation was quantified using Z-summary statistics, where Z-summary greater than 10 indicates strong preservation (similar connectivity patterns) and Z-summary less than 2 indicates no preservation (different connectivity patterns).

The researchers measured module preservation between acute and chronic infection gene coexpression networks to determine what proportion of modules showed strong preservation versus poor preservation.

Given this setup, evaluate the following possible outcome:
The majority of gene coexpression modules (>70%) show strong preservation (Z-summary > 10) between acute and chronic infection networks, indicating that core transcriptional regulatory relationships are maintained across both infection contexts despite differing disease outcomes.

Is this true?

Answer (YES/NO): NO